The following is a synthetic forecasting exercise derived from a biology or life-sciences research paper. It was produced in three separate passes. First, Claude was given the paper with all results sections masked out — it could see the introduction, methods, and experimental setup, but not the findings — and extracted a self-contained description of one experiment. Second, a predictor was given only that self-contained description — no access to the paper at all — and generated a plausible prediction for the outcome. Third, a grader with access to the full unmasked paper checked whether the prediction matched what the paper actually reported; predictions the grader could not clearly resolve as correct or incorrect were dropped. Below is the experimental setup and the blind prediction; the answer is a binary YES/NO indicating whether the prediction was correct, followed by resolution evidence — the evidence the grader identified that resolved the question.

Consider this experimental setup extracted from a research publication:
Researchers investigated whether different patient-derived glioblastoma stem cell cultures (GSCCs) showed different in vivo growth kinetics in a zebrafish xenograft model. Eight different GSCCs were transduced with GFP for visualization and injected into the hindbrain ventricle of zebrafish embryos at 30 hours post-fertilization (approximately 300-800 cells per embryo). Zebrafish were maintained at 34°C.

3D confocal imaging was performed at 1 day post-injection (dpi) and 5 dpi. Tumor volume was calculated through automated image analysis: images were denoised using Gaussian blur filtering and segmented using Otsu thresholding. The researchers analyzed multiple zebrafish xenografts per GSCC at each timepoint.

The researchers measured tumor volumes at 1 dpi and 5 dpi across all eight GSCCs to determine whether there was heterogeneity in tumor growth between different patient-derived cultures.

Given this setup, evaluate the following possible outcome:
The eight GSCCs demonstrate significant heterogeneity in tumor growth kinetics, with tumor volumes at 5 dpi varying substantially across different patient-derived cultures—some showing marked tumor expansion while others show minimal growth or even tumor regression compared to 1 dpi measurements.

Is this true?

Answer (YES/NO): NO